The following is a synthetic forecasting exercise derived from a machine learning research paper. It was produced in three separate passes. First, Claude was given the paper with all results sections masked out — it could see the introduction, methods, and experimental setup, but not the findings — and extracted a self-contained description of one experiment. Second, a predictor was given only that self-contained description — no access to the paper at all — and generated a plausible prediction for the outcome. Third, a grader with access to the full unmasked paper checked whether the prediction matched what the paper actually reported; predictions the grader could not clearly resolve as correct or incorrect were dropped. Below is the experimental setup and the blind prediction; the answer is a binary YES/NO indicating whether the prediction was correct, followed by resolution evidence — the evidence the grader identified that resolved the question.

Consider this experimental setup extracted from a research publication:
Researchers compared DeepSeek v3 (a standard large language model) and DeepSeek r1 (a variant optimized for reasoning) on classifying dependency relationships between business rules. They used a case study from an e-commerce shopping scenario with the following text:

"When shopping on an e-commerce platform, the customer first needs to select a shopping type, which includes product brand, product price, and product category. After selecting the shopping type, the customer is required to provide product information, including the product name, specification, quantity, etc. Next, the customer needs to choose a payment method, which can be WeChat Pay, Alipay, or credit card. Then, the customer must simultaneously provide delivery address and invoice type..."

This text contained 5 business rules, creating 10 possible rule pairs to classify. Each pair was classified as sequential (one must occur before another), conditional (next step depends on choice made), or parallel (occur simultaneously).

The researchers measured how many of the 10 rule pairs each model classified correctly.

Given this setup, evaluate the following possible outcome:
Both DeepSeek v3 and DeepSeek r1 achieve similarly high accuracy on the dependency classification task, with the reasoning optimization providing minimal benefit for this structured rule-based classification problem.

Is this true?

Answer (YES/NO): NO